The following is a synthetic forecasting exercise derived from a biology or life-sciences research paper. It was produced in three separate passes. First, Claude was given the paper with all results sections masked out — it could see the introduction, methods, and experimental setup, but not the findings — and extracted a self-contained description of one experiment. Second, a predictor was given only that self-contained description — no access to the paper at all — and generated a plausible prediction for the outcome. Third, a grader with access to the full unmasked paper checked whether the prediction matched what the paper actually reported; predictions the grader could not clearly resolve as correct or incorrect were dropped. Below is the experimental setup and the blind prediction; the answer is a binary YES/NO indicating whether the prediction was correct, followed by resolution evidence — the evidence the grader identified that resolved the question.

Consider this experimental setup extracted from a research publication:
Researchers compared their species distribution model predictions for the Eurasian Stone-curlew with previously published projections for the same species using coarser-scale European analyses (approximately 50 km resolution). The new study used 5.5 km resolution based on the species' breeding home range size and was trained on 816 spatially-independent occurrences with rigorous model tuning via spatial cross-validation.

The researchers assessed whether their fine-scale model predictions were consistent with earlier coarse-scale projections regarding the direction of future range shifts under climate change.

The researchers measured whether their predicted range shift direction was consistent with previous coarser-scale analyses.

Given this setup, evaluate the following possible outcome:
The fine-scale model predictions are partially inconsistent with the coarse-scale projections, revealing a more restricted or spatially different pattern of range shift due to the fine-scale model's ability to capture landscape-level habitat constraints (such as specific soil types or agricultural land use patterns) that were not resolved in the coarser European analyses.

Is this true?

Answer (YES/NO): NO